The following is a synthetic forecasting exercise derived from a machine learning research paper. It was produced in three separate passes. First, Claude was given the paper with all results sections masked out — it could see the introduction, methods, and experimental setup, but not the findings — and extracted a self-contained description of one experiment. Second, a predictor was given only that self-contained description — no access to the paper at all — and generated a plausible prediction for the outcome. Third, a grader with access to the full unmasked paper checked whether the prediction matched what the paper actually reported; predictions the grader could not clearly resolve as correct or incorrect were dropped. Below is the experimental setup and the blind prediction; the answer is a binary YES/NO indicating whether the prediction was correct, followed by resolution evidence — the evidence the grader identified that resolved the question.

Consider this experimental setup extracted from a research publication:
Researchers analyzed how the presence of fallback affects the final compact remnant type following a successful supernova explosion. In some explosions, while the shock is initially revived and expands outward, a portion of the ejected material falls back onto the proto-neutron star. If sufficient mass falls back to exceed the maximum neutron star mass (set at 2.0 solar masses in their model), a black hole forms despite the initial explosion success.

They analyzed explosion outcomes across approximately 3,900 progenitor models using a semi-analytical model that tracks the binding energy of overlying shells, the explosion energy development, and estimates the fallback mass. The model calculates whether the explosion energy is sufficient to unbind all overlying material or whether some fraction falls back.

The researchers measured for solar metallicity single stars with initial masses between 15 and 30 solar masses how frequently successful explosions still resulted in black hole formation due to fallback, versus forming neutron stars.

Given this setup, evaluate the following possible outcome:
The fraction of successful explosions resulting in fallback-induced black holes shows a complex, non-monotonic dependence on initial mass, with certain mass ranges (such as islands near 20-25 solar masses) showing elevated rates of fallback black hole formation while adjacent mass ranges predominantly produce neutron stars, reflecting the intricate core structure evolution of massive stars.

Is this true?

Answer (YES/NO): YES